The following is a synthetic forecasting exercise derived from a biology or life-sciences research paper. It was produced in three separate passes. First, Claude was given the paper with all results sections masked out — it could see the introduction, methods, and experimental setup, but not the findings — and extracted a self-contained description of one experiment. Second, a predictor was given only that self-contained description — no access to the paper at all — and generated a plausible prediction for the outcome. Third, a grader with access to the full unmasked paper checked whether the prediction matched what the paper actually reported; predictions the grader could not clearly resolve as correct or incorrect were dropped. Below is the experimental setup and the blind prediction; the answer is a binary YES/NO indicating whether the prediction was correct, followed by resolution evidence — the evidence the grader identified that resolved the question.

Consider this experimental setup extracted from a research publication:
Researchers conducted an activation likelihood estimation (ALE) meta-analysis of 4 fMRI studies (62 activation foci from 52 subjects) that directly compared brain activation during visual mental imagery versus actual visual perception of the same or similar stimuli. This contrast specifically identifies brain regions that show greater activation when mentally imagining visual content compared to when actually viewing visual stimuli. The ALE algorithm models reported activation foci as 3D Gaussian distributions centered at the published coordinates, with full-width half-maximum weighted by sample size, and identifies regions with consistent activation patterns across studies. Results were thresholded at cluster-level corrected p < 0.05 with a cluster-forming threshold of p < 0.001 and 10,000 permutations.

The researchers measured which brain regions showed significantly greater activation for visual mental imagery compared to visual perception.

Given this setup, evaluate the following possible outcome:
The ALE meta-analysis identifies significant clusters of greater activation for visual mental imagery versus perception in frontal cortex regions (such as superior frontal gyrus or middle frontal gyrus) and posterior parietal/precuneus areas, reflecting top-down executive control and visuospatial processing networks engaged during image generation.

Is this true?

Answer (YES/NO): NO